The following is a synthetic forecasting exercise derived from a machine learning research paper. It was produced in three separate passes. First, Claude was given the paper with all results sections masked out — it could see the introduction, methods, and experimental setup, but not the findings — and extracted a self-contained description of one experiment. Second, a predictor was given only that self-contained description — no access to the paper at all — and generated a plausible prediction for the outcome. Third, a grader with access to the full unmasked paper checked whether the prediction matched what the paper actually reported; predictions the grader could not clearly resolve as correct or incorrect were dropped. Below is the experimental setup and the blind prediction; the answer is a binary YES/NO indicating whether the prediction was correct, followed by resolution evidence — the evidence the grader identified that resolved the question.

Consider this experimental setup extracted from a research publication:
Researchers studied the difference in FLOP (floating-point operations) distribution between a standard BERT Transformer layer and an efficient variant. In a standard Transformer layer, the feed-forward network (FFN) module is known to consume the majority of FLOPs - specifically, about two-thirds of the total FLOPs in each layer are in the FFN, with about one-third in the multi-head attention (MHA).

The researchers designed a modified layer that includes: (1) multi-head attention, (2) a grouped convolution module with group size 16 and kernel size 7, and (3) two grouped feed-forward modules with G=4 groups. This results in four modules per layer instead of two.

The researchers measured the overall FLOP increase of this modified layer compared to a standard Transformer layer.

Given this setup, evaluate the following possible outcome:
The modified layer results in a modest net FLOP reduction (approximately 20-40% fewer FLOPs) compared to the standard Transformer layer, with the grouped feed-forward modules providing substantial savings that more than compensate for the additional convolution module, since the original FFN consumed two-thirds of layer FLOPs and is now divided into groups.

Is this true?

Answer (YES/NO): NO